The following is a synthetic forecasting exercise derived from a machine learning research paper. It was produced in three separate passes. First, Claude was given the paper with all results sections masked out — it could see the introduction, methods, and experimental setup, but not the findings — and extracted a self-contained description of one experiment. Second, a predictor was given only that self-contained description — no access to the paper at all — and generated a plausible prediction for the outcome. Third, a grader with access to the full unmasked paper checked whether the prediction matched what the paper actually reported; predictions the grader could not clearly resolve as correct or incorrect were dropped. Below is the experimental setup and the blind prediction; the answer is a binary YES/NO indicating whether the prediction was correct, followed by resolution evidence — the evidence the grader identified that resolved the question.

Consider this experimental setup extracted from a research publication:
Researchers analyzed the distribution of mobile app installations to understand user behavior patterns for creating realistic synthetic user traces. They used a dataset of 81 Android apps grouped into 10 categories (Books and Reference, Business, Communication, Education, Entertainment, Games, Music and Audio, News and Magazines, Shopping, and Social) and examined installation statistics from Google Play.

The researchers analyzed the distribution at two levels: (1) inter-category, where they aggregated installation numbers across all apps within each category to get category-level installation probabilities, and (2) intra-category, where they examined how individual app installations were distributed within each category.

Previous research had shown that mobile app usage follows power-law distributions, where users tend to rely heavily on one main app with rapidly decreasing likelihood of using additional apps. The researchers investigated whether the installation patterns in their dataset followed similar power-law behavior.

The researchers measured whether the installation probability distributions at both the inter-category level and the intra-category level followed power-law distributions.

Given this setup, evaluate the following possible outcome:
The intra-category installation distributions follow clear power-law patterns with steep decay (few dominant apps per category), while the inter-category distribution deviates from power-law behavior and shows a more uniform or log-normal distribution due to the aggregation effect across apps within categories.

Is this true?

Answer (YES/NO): NO